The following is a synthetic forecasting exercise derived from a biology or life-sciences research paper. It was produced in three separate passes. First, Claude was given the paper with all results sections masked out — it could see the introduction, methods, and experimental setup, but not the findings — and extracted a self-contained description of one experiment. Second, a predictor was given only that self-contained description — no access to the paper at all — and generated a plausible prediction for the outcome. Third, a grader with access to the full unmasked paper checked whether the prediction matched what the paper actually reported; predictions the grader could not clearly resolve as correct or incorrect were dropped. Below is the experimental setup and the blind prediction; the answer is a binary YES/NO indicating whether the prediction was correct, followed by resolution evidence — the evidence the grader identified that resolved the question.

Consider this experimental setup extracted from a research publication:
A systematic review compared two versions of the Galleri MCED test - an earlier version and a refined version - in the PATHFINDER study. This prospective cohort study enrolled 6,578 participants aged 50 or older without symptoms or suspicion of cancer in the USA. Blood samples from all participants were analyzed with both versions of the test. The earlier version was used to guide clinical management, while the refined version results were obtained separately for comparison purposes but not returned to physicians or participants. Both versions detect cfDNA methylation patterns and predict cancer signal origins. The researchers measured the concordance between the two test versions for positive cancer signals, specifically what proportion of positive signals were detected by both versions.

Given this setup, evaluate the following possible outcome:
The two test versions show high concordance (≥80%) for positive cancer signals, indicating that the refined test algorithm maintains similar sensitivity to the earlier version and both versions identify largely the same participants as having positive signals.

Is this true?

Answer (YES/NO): NO